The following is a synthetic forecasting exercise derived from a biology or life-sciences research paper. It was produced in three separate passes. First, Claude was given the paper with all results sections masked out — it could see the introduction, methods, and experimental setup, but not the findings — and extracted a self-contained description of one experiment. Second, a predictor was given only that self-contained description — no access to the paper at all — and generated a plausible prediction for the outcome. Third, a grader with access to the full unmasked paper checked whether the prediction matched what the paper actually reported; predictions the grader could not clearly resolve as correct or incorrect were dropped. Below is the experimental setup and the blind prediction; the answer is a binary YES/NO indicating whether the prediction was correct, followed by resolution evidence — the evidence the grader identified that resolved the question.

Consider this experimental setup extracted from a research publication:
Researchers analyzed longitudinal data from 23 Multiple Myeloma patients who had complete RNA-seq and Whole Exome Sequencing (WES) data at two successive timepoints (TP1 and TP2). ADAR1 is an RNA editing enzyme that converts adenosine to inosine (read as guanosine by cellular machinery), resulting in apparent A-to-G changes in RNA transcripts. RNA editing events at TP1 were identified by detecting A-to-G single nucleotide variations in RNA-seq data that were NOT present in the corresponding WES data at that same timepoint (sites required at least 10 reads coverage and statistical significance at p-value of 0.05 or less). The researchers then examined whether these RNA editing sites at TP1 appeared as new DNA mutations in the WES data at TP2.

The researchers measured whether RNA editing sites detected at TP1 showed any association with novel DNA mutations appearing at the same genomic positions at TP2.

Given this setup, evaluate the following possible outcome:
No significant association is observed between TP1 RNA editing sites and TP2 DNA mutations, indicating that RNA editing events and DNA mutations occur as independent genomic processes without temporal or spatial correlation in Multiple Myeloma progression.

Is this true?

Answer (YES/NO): NO